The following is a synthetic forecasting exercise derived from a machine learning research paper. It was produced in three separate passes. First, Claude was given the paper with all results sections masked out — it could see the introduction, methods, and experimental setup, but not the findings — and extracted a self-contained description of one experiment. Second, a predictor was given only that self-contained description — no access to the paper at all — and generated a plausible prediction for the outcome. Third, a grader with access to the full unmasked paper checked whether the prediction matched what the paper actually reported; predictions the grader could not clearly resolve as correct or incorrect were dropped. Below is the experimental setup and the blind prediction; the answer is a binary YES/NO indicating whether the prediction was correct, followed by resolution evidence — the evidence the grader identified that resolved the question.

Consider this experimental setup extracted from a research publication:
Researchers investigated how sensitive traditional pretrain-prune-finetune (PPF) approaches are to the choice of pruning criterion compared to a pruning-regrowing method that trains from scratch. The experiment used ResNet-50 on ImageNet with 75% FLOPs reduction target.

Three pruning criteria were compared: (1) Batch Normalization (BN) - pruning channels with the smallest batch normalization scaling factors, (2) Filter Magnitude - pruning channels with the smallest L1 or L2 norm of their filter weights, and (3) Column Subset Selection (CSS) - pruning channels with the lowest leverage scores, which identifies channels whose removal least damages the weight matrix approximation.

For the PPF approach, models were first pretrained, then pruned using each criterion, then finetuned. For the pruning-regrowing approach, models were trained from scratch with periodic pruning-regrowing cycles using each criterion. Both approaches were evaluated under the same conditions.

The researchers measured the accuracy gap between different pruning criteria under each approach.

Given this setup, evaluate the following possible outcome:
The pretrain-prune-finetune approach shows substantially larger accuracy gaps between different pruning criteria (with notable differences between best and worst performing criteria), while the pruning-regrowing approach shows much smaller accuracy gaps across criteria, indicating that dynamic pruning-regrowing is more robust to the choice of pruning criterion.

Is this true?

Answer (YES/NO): YES